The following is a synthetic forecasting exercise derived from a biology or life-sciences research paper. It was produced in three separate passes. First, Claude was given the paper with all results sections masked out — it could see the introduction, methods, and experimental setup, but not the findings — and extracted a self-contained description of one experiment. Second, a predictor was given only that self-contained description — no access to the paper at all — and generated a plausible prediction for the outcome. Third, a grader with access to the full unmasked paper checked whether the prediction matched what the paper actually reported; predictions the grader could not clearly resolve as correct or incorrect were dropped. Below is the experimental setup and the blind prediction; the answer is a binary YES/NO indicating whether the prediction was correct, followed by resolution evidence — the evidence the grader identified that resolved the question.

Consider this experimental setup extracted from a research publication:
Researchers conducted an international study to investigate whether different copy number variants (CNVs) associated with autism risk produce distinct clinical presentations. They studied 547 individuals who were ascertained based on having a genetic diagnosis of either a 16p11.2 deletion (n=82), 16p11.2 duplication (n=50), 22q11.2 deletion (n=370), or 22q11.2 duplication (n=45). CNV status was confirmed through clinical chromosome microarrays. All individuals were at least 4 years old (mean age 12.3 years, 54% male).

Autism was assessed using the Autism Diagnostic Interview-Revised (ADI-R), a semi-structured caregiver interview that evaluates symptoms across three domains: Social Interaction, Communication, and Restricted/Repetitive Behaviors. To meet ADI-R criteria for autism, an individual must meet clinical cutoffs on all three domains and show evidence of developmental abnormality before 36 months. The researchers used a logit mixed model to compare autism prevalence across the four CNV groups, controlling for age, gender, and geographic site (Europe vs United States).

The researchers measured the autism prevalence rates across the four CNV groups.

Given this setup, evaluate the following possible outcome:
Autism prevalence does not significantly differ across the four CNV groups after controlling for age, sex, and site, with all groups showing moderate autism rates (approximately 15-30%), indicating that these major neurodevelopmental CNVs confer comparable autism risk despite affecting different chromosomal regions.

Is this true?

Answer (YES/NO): NO